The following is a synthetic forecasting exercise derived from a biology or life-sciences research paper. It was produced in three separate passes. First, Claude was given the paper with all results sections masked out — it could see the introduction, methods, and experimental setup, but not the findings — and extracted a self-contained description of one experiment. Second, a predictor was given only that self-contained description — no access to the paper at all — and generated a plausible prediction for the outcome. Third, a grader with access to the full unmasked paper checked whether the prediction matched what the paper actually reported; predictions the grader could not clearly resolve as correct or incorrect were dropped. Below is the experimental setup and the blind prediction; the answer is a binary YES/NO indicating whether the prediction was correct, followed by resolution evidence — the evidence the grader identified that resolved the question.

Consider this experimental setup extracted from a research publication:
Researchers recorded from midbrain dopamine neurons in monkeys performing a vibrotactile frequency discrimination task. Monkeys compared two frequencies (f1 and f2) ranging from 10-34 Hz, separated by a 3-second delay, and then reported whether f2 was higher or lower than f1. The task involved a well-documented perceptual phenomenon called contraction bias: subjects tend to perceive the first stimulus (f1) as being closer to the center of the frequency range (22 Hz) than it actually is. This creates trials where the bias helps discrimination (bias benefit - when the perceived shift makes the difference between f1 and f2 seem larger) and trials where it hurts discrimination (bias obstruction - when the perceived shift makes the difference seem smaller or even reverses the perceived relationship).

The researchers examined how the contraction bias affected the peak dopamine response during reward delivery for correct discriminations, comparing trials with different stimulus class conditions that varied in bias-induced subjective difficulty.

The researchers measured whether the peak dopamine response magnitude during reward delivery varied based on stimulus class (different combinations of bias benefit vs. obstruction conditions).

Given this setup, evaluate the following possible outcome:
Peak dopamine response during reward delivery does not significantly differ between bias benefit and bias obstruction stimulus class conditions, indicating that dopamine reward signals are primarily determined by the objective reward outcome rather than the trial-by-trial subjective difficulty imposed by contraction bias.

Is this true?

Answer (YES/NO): YES